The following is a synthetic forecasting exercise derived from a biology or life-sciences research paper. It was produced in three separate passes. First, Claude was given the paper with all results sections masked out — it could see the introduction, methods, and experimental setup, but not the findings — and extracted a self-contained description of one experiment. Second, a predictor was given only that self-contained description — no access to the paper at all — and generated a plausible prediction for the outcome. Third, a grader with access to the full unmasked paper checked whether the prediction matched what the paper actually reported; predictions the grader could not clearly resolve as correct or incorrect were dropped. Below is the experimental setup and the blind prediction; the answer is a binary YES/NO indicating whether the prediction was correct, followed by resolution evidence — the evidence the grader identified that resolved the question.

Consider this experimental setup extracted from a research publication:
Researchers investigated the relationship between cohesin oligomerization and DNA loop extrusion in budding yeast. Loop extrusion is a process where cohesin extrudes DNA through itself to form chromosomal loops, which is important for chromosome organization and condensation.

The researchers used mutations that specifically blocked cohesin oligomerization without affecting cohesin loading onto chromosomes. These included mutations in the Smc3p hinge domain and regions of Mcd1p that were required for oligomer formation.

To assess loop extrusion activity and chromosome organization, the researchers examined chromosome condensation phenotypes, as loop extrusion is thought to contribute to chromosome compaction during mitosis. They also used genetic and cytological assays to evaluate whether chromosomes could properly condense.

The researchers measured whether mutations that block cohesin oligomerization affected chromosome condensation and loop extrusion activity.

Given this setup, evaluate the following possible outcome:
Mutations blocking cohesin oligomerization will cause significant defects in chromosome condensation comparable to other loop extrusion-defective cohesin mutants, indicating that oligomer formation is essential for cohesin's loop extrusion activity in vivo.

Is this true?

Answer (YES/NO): NO